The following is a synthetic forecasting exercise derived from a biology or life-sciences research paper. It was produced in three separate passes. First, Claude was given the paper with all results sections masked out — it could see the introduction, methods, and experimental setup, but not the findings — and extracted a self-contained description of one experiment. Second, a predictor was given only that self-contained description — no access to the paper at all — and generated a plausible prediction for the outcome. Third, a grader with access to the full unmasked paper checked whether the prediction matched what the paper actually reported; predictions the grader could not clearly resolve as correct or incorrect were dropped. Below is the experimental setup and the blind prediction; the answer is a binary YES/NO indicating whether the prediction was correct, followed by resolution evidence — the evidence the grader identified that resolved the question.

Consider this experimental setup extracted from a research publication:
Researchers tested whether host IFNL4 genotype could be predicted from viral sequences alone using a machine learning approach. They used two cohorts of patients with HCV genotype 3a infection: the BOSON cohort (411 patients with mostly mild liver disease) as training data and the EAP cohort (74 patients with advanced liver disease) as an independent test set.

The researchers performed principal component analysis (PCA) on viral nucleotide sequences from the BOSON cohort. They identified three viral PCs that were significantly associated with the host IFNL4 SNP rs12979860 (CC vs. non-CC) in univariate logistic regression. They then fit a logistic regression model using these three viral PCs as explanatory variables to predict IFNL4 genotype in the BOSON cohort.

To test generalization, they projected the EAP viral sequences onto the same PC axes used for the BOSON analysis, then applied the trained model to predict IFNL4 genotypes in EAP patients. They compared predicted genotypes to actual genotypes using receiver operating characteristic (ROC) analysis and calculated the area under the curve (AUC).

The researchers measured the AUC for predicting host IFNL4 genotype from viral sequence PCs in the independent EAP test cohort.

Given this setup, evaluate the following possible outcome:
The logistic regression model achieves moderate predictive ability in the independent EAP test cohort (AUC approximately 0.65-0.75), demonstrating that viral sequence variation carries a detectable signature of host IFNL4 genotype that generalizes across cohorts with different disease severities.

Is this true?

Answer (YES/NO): YES